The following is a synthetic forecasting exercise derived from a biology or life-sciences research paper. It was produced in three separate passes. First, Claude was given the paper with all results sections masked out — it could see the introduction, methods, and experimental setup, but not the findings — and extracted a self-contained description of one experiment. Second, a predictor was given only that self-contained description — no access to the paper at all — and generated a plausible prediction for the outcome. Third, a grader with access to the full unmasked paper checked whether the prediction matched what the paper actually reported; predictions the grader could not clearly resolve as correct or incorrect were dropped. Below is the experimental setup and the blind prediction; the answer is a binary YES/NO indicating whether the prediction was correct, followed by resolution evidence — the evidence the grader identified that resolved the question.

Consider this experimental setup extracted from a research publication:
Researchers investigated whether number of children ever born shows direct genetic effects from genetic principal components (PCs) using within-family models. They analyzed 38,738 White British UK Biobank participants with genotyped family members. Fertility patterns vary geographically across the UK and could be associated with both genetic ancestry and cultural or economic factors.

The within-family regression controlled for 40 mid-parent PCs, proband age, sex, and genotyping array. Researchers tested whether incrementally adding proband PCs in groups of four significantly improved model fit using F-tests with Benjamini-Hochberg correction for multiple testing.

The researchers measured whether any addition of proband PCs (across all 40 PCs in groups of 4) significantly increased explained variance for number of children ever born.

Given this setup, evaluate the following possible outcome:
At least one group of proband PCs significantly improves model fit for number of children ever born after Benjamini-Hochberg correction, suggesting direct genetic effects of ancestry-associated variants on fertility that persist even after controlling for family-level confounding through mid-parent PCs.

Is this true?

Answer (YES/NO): YES